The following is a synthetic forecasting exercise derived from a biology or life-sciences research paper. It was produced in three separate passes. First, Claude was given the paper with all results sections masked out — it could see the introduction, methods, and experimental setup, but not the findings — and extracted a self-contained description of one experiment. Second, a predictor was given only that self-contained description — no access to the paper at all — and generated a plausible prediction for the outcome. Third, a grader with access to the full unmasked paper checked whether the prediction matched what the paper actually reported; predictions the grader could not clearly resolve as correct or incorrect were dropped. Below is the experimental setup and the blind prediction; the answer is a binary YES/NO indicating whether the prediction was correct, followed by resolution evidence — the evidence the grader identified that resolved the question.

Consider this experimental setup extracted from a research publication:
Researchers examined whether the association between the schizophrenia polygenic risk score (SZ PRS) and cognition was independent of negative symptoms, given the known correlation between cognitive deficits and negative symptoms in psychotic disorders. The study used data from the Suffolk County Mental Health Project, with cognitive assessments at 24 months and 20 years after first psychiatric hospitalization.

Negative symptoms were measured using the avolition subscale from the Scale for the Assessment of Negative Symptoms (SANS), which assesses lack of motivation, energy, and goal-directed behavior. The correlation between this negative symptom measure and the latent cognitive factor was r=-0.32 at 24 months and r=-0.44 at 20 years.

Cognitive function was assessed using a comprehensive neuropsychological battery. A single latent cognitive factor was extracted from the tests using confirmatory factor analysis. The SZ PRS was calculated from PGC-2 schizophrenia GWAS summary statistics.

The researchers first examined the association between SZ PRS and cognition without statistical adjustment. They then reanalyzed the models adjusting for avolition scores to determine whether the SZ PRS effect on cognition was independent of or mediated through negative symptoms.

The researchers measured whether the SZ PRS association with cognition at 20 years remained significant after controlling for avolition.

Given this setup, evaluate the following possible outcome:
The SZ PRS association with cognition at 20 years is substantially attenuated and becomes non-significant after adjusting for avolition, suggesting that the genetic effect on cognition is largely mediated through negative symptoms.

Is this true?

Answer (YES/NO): NO